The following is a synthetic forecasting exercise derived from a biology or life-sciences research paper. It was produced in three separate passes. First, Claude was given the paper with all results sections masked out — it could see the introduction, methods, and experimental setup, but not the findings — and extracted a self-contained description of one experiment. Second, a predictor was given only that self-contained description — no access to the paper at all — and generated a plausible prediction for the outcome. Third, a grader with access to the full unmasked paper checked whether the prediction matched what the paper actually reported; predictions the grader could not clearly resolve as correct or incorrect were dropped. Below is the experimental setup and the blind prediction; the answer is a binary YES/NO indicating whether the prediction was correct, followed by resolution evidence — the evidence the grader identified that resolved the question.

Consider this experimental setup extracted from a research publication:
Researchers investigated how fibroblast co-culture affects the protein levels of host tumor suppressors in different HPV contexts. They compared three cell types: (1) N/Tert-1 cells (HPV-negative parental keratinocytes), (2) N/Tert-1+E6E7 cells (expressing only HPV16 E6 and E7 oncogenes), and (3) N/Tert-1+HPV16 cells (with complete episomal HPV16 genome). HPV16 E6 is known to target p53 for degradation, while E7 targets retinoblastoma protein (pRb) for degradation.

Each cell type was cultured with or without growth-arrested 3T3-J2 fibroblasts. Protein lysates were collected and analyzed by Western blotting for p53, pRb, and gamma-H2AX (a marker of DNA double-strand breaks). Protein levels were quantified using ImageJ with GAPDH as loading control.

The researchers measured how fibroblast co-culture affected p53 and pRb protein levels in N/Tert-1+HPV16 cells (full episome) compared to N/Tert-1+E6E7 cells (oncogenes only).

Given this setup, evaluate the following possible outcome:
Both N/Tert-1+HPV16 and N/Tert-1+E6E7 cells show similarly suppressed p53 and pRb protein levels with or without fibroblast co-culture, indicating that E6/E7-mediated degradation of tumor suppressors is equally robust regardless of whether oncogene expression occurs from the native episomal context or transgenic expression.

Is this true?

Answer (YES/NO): NO